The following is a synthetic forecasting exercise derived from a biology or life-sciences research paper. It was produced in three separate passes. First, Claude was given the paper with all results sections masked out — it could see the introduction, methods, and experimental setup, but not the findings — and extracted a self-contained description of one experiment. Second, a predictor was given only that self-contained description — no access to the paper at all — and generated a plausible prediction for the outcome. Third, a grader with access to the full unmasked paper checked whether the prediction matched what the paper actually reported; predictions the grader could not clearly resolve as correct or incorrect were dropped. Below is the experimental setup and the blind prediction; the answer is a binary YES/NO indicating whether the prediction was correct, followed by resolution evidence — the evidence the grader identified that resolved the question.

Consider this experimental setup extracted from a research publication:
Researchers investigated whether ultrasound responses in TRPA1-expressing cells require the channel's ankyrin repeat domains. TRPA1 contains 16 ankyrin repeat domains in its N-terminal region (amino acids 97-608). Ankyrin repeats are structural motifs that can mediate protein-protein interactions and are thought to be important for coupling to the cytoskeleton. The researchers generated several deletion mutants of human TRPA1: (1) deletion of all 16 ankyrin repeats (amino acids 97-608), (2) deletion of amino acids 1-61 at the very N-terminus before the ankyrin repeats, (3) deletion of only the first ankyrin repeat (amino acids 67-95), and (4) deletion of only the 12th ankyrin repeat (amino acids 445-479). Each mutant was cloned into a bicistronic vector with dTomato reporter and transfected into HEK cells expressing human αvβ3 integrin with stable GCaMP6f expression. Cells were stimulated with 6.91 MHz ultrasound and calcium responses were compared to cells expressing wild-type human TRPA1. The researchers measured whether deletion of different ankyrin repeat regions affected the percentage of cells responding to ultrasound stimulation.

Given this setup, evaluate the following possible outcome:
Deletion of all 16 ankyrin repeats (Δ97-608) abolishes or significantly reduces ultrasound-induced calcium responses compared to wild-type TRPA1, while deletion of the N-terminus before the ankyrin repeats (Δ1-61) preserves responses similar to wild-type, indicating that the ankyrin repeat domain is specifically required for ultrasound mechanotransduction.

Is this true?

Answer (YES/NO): NO